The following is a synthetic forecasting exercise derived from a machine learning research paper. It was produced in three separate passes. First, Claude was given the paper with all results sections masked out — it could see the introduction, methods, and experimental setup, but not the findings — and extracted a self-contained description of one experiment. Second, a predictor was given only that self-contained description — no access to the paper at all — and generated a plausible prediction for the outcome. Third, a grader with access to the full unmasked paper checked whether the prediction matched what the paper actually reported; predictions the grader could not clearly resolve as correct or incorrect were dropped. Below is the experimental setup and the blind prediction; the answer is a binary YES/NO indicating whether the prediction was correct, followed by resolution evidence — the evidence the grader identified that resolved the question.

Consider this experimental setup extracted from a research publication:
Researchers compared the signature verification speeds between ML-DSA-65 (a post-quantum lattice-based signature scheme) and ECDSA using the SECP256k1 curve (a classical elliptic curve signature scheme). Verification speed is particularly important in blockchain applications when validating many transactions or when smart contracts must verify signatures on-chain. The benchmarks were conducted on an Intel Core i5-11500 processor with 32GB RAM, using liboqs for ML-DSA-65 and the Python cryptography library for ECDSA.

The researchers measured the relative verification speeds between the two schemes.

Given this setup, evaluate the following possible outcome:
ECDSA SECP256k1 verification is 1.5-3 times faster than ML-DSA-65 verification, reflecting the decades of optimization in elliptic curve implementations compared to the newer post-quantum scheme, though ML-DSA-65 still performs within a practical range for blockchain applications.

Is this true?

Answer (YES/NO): NO